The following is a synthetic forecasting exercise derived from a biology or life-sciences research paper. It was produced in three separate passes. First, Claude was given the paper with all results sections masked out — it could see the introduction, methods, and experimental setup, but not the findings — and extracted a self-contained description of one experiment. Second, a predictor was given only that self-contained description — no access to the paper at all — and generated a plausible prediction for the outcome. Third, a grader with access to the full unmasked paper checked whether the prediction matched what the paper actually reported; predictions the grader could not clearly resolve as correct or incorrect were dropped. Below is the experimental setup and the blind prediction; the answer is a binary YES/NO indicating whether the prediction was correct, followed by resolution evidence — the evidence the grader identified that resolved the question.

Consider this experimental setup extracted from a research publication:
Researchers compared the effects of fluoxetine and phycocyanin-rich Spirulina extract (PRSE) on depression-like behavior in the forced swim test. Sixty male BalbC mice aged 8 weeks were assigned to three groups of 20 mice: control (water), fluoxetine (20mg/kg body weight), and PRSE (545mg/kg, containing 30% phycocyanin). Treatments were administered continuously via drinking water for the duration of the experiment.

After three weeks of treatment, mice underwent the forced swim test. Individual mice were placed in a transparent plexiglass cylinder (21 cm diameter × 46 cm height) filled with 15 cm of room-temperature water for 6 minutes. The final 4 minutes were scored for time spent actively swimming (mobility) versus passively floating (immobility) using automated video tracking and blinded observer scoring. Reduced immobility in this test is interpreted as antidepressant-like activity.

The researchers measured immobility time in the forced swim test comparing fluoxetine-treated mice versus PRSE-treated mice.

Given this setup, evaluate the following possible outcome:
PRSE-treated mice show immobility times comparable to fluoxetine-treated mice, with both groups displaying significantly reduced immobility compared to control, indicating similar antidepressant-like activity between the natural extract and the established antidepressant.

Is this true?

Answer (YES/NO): NO